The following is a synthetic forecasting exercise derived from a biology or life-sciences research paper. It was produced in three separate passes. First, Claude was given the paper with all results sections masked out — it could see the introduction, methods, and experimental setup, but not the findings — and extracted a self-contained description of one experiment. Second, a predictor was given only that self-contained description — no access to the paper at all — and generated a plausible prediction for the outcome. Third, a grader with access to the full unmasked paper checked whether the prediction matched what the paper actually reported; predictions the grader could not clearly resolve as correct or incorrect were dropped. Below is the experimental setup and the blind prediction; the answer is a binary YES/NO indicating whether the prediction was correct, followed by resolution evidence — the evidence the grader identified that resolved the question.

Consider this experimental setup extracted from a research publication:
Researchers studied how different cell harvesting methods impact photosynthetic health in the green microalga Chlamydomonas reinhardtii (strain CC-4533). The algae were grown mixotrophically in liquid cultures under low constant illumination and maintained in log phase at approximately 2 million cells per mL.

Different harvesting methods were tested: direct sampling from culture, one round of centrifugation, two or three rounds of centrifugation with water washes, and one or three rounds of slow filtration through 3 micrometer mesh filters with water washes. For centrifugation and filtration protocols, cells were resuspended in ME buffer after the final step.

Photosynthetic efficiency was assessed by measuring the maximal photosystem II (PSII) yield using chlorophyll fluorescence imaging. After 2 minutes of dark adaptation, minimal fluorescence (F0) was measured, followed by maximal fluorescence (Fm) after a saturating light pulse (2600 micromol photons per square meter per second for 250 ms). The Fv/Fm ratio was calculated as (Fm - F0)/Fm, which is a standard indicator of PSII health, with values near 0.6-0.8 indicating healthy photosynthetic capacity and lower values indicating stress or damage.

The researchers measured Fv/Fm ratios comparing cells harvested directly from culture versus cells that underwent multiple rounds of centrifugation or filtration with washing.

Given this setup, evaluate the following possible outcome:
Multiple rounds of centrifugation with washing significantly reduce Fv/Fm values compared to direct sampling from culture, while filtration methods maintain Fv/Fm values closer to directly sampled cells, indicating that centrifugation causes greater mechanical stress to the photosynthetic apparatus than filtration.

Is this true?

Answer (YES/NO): YES